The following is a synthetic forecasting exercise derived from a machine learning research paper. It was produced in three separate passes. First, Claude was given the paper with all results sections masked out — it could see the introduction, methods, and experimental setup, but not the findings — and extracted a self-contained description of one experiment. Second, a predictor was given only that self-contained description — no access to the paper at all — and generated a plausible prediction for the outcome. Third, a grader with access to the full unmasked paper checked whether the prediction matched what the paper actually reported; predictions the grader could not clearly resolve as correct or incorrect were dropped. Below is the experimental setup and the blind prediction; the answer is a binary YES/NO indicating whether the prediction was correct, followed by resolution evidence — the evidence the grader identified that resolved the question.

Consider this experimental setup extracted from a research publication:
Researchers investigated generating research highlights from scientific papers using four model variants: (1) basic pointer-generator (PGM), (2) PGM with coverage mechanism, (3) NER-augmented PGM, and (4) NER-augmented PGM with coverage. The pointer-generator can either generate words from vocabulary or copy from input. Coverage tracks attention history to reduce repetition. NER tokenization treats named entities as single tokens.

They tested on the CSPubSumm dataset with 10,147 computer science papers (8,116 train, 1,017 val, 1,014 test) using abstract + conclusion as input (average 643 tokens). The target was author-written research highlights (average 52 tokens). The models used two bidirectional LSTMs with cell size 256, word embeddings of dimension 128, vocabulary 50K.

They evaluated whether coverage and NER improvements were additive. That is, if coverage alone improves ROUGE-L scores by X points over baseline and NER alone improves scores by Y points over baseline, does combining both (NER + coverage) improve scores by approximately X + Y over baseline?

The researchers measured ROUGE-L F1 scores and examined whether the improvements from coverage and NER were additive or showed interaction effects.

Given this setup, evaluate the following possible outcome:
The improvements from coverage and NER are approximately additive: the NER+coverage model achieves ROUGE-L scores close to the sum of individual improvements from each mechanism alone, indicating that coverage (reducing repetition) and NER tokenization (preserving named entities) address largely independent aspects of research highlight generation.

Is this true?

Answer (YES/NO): NO